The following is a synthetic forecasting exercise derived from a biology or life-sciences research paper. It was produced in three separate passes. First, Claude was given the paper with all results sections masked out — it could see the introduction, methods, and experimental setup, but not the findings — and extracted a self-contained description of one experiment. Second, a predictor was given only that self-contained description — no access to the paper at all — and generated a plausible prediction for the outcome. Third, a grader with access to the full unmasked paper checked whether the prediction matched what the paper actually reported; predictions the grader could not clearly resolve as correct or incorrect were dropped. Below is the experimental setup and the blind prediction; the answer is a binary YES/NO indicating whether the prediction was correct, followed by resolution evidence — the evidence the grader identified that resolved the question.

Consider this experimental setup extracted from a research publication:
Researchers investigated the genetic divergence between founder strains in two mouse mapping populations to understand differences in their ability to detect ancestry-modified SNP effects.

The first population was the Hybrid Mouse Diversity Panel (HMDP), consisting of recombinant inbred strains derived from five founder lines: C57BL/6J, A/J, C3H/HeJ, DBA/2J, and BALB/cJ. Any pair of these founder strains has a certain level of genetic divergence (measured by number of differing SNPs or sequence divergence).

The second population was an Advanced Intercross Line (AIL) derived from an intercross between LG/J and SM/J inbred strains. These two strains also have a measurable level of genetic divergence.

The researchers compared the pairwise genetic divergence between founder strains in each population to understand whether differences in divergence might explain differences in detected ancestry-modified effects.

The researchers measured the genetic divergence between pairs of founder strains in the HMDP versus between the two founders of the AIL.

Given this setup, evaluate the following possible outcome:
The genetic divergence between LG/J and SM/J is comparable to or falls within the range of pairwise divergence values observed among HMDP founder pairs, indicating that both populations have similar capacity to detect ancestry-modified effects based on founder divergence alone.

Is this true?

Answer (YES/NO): YES